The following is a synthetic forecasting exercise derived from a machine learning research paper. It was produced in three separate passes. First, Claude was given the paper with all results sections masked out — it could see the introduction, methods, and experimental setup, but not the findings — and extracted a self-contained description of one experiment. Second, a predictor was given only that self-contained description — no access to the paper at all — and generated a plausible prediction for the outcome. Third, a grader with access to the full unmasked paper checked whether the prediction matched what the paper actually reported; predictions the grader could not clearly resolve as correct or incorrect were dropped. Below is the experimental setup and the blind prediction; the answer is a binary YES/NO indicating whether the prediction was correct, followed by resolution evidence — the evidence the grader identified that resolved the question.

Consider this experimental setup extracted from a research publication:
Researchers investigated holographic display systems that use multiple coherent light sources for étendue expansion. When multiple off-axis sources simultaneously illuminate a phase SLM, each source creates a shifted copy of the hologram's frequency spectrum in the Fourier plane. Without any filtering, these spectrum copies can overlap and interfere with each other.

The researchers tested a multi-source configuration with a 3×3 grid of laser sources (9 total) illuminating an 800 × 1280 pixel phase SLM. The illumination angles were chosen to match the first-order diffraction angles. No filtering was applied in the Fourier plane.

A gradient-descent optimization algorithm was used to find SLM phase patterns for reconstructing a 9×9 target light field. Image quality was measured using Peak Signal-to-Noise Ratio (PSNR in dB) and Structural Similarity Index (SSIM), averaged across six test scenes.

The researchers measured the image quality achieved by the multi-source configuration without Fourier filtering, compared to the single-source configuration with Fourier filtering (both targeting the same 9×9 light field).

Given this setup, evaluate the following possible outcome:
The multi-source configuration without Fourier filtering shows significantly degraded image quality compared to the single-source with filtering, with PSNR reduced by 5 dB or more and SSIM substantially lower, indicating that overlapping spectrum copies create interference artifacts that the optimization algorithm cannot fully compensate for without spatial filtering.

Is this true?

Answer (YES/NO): NO